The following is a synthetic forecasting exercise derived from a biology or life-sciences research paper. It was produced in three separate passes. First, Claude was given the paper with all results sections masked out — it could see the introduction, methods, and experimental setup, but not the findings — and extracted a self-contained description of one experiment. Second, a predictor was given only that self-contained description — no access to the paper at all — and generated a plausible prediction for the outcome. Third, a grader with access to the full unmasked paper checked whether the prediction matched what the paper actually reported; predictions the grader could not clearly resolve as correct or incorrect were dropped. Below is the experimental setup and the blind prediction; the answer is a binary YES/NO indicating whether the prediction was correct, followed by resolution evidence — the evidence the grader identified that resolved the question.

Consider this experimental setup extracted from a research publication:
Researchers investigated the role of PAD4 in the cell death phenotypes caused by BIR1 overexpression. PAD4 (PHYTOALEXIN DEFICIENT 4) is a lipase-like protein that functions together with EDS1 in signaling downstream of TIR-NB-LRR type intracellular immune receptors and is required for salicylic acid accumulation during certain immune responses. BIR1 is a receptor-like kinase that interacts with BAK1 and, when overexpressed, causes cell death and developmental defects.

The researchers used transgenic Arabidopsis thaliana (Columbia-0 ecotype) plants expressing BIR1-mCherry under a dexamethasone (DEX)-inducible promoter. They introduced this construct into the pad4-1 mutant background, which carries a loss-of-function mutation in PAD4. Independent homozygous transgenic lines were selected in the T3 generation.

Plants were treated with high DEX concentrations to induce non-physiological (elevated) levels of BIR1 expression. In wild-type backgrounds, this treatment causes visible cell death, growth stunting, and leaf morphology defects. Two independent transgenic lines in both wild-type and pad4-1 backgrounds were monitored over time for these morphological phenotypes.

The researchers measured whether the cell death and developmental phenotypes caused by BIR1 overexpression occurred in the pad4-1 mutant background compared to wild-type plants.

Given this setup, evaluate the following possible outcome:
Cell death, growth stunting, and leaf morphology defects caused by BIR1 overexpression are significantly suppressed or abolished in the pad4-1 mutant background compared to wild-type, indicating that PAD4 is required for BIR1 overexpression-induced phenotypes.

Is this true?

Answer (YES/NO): NO